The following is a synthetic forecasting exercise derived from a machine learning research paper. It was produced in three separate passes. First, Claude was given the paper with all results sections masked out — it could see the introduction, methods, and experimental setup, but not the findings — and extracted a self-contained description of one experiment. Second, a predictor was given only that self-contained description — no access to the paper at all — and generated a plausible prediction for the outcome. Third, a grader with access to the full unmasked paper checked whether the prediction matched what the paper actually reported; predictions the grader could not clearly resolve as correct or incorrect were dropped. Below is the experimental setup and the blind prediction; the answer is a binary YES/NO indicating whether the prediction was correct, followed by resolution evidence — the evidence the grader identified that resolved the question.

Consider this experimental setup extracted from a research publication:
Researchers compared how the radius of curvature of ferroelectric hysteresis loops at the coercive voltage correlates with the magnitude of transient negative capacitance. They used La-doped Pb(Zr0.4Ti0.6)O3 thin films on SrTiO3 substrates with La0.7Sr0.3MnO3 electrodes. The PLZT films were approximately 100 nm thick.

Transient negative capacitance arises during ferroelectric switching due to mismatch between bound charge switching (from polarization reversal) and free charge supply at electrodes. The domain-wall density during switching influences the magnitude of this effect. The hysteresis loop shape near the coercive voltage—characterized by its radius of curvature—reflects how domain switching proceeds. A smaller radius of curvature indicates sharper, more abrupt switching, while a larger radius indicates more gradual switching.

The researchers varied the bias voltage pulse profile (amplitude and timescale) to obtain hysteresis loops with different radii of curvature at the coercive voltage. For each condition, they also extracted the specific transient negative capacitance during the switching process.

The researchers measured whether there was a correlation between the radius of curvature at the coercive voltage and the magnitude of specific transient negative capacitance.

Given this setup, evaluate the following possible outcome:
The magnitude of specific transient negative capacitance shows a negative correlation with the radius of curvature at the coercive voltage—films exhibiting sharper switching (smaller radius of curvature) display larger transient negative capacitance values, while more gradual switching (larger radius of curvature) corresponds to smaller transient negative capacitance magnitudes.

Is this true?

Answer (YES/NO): YES